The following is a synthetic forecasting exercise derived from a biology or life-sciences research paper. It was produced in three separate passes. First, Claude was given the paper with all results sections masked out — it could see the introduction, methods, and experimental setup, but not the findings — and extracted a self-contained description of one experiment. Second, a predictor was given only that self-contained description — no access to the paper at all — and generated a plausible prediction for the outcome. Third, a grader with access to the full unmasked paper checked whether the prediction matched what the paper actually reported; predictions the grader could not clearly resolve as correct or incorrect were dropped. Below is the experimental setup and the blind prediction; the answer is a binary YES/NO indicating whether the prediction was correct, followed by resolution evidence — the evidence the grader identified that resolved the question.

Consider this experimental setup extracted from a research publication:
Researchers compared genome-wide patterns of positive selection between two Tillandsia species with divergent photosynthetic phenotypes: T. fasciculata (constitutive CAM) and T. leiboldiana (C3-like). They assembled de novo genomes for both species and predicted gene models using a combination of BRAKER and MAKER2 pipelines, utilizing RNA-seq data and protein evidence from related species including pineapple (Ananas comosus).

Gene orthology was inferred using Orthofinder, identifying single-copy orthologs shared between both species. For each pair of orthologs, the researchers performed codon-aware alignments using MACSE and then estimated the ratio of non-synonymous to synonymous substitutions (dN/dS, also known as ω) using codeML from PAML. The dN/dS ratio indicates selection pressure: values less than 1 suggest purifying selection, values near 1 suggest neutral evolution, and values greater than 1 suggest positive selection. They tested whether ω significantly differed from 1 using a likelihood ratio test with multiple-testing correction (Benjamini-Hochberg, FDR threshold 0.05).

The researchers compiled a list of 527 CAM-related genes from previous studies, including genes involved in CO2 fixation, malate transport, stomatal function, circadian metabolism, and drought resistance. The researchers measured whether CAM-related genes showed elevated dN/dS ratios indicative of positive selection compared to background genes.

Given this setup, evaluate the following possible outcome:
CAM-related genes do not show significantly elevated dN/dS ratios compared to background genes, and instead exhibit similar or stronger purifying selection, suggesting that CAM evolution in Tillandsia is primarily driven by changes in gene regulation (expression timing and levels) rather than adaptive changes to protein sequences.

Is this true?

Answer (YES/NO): YES